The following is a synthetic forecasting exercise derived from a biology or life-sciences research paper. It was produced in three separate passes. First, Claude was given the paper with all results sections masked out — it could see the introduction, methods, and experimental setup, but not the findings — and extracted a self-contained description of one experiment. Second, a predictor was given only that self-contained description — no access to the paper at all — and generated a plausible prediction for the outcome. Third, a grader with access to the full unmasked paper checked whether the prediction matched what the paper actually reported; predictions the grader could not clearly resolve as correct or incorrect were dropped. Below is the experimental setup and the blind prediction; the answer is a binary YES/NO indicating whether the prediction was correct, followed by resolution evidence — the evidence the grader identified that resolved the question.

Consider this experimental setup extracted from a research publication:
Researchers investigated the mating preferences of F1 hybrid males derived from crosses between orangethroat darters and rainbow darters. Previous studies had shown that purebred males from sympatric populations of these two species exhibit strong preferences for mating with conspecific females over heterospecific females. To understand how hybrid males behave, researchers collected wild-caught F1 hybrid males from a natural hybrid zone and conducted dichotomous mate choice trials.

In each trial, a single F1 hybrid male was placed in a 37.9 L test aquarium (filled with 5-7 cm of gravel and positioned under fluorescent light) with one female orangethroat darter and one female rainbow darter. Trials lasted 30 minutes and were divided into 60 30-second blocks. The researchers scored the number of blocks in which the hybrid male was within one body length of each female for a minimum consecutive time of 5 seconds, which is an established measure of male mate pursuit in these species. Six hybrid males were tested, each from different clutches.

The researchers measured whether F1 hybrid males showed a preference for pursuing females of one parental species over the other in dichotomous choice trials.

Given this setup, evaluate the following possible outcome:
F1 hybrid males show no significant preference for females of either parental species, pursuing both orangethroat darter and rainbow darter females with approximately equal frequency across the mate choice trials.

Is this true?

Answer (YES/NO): YES